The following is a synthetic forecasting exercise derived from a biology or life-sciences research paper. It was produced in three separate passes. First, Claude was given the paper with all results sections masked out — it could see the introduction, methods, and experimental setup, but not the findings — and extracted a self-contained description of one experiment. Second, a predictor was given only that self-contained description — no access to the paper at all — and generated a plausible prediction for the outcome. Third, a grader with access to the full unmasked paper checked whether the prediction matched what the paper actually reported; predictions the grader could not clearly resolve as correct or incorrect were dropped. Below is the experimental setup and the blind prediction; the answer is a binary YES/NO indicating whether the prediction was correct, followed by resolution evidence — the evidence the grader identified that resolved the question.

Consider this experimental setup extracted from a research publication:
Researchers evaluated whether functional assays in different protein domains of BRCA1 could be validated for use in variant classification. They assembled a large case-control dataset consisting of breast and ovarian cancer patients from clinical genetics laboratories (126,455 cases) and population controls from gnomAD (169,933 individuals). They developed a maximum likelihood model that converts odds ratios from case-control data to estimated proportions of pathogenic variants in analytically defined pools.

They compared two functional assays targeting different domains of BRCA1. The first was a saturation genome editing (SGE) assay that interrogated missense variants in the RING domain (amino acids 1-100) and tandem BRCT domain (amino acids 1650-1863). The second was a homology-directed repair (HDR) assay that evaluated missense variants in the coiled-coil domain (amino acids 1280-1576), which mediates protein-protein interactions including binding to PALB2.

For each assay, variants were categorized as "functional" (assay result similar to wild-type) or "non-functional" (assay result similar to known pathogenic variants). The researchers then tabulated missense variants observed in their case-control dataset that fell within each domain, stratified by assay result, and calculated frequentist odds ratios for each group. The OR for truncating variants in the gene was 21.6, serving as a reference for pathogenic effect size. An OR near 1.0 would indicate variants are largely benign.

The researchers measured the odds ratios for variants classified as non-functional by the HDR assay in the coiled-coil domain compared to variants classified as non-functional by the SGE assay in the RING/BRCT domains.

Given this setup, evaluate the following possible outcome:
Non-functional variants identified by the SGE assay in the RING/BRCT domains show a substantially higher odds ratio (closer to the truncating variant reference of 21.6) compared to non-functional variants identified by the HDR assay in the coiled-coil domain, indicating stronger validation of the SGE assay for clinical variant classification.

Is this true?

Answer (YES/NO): YES